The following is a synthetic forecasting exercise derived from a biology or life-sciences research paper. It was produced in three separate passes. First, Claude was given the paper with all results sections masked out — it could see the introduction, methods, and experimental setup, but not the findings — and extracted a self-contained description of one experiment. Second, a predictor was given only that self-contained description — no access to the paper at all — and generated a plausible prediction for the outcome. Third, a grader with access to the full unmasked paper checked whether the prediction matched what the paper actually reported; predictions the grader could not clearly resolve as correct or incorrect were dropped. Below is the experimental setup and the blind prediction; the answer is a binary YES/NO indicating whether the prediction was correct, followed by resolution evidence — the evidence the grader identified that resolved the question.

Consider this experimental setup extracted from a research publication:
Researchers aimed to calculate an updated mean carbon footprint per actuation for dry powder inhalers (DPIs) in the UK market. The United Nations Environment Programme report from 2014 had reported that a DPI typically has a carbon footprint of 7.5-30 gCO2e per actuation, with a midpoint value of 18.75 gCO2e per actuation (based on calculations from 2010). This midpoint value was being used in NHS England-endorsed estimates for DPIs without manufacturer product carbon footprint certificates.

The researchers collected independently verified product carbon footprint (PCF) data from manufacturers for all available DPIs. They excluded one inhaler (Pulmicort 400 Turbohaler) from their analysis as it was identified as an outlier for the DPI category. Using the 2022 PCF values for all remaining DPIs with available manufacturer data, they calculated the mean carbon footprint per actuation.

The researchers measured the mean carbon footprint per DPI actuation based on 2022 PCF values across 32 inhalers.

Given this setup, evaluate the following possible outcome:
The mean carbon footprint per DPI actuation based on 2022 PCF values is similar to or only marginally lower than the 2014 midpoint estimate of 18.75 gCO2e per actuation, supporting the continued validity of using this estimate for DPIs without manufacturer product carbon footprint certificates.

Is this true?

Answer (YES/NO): NO